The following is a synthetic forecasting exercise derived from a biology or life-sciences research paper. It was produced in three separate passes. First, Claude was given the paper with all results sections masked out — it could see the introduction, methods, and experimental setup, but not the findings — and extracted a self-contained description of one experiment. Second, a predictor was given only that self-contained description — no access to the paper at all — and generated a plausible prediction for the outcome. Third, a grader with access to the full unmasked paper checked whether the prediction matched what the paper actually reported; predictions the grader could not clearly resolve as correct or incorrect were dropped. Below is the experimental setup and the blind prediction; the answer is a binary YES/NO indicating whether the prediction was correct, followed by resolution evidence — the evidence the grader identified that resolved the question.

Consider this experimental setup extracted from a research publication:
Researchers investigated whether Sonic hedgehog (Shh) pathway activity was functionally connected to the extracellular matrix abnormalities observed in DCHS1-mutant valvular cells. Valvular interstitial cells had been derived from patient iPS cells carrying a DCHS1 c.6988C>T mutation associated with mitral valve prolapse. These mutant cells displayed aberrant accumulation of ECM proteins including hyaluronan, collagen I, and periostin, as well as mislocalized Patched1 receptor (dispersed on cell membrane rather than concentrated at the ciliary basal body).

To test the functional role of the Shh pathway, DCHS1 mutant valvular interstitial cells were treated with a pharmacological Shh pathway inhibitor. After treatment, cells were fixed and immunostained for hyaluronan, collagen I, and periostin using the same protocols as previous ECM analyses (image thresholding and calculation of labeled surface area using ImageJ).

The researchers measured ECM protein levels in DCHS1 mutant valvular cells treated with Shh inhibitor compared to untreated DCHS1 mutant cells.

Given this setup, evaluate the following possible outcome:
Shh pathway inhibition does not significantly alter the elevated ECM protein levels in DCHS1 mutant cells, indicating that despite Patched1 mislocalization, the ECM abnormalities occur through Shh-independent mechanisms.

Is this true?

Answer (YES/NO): NO